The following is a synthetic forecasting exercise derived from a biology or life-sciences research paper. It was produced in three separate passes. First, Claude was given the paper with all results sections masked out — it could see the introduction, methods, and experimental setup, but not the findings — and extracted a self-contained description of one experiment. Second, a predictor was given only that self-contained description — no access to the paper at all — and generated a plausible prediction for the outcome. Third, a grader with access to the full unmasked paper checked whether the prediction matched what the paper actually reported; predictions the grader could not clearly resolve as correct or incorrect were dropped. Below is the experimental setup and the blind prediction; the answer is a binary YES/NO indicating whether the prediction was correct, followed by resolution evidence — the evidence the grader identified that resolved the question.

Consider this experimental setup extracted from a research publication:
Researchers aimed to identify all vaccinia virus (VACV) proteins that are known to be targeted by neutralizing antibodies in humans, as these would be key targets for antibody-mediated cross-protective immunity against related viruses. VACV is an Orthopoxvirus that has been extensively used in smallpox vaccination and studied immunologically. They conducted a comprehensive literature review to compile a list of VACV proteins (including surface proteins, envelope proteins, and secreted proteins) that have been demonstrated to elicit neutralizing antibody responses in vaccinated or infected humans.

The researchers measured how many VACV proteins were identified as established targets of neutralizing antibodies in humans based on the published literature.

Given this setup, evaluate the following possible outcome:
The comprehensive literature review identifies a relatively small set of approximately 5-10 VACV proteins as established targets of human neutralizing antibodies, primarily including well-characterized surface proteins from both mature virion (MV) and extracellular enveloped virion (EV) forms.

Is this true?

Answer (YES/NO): YES